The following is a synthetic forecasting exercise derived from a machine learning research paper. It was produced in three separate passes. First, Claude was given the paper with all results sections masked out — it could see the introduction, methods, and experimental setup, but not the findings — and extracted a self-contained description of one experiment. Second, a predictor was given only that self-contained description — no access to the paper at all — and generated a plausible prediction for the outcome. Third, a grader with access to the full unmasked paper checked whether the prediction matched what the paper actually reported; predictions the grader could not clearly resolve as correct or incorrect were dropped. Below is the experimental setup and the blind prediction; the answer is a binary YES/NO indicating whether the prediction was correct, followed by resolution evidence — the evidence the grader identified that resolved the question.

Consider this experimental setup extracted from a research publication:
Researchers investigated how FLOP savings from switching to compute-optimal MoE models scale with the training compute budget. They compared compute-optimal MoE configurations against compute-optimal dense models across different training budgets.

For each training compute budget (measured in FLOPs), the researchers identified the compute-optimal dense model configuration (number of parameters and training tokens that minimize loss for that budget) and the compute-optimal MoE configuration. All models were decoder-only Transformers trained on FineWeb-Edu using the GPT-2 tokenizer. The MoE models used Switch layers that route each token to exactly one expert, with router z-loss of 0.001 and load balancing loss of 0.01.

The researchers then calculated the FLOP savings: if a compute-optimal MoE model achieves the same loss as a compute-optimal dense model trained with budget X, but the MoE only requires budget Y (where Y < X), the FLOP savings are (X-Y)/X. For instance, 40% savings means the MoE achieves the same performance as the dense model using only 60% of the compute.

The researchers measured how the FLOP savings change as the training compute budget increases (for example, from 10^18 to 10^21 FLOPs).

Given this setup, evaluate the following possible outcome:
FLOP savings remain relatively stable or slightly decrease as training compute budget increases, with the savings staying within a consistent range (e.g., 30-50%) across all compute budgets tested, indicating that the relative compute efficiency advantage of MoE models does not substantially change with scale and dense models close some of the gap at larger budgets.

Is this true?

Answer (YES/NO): NO